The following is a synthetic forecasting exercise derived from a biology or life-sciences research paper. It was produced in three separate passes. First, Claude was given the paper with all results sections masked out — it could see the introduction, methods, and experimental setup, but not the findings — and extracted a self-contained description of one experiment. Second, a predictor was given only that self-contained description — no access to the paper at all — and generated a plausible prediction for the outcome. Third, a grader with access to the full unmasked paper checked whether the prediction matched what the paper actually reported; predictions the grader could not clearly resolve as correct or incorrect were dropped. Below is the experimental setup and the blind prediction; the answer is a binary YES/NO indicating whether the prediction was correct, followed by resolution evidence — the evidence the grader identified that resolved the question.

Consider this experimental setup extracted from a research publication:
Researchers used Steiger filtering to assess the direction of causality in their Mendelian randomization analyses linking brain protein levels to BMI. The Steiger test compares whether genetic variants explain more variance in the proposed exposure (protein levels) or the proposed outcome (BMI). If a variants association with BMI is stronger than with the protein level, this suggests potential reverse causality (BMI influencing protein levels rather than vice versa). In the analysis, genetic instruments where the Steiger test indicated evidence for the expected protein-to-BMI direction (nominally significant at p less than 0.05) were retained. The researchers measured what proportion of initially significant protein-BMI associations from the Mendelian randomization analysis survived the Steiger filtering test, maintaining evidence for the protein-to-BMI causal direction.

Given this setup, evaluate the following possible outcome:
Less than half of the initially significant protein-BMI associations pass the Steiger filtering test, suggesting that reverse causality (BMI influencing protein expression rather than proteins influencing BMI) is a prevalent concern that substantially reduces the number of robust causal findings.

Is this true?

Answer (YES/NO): NO